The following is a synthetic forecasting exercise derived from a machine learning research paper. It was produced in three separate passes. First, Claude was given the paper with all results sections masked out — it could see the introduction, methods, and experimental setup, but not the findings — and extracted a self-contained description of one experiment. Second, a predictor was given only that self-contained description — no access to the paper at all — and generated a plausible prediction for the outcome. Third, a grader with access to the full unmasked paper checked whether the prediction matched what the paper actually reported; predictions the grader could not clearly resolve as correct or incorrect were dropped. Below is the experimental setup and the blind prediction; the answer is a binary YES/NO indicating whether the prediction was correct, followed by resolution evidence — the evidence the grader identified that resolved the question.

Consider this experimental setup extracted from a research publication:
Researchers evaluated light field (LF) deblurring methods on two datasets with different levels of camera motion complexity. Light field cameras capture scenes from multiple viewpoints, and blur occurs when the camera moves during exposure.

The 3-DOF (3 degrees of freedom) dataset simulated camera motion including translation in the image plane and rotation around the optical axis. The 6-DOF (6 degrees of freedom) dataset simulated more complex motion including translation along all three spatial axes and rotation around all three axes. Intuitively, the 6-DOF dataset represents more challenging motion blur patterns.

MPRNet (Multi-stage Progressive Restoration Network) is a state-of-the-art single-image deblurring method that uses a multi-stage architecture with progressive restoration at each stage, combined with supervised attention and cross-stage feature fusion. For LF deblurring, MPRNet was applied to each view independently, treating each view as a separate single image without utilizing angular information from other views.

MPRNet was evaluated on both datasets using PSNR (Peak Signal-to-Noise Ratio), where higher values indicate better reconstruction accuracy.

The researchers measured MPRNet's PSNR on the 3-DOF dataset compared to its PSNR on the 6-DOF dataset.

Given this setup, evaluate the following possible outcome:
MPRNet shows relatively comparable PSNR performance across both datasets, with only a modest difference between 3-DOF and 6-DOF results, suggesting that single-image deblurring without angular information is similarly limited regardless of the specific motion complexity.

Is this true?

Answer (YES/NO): YES